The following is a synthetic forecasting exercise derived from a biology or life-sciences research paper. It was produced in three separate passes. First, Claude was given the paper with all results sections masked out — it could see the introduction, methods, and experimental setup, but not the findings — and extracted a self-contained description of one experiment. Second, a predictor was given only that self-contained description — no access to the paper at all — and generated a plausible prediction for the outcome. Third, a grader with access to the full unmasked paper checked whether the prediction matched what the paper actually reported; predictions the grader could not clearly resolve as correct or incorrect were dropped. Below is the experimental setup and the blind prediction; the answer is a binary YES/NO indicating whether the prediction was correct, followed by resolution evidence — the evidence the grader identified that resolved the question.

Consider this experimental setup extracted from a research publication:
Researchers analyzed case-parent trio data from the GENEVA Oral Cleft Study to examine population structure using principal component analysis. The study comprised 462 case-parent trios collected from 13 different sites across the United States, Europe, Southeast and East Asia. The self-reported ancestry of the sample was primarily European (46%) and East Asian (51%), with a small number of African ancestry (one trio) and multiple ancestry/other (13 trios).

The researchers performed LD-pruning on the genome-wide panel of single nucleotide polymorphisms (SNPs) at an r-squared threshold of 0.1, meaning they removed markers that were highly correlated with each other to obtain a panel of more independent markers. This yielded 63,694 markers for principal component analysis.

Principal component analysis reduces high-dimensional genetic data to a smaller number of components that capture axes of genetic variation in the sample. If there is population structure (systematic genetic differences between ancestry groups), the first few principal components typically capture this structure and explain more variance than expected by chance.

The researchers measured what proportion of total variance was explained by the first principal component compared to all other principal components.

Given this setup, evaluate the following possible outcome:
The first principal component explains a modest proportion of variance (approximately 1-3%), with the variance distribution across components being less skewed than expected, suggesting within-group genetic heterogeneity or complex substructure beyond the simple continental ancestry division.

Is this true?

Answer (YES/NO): NO